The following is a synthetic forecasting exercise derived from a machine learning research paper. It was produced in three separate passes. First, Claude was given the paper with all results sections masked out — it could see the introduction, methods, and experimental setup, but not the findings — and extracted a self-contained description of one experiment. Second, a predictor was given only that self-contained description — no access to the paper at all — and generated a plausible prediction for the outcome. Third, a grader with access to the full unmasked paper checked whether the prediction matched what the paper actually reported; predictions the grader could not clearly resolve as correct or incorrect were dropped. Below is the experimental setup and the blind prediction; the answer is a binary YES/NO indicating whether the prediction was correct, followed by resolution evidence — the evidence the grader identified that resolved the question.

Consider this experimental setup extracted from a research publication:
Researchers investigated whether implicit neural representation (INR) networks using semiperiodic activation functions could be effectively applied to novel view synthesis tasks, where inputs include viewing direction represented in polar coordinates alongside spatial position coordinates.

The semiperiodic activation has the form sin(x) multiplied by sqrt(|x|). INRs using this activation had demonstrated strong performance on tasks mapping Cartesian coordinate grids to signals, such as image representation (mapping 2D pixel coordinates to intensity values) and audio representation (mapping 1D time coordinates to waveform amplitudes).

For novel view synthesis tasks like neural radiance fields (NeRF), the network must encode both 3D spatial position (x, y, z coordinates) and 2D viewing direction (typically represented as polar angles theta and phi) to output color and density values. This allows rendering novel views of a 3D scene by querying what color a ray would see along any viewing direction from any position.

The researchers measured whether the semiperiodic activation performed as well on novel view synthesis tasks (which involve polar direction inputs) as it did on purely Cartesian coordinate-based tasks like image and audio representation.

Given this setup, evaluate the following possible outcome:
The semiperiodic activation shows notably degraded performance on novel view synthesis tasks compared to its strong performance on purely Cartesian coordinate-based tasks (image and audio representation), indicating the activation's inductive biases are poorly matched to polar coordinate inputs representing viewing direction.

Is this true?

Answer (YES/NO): YES